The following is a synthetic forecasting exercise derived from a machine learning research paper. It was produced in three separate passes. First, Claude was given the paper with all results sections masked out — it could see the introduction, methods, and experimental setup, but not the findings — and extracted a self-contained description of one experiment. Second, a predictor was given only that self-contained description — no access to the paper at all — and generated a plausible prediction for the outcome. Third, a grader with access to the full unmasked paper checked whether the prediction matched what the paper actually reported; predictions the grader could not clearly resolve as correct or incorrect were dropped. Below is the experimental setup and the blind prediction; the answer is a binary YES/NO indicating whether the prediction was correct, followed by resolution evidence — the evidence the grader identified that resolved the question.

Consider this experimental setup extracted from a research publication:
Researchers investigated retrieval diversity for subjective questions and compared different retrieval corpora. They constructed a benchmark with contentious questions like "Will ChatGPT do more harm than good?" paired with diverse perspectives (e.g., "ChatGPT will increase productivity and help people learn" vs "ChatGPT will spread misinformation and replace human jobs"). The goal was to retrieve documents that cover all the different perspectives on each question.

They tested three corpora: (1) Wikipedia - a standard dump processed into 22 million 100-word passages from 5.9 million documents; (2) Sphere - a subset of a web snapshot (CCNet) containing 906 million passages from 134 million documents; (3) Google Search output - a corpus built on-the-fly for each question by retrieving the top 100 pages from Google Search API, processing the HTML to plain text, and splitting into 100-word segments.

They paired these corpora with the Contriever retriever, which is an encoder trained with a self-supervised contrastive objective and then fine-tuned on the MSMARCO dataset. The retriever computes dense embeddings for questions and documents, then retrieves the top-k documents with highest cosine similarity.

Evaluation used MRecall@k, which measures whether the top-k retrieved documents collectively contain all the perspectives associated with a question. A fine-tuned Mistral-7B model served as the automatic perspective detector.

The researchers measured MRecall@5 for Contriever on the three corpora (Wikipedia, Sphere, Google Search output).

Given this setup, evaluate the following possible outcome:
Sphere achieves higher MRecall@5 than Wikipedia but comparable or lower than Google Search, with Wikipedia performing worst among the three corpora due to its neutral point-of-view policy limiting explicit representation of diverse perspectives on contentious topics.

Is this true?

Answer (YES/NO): NO